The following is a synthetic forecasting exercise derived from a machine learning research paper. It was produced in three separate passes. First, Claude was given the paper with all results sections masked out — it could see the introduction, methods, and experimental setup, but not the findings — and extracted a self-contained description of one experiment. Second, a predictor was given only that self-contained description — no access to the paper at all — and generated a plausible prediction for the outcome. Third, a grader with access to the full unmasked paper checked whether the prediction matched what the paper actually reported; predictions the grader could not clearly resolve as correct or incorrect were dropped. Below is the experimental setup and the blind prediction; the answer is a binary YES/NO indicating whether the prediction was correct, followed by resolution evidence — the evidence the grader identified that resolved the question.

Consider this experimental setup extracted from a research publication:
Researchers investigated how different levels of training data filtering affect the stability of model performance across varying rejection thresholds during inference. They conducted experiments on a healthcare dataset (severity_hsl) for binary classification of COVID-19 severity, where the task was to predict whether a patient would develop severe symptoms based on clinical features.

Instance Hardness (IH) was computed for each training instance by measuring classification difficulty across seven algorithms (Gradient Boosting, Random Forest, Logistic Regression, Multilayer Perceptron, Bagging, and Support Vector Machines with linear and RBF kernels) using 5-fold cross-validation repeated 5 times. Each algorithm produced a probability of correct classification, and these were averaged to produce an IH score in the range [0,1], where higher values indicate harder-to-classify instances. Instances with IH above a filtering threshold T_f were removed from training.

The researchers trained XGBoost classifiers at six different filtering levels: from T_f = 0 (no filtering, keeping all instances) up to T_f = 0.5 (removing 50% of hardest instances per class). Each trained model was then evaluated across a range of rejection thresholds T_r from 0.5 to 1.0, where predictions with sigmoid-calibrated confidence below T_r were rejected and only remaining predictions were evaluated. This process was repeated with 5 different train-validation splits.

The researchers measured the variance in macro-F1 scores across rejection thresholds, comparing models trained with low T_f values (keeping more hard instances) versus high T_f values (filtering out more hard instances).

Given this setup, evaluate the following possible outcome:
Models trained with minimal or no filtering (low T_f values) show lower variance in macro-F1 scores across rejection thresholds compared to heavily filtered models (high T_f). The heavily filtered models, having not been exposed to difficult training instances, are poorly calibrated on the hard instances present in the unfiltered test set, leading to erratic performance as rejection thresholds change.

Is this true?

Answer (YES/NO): NO